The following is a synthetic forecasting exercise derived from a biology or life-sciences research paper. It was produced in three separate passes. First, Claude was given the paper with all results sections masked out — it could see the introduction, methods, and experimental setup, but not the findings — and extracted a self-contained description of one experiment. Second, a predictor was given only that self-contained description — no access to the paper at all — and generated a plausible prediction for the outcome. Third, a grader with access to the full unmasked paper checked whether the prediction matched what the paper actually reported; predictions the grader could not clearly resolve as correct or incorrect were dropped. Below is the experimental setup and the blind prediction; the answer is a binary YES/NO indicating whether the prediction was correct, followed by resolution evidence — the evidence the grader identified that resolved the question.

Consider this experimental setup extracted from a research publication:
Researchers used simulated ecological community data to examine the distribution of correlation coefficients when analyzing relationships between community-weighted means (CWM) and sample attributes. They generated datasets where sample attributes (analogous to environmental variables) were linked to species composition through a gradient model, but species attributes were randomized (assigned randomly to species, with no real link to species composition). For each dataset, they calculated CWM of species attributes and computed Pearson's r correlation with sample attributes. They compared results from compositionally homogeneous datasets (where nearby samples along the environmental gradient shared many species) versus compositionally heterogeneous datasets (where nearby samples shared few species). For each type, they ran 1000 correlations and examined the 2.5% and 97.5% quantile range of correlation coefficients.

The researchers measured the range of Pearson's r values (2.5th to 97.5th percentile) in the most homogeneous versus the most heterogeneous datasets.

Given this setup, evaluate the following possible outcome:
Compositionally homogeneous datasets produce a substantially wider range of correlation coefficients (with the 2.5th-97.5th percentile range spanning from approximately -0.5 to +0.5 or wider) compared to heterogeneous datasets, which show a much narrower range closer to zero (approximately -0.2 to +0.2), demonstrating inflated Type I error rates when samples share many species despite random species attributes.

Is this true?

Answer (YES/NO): NO